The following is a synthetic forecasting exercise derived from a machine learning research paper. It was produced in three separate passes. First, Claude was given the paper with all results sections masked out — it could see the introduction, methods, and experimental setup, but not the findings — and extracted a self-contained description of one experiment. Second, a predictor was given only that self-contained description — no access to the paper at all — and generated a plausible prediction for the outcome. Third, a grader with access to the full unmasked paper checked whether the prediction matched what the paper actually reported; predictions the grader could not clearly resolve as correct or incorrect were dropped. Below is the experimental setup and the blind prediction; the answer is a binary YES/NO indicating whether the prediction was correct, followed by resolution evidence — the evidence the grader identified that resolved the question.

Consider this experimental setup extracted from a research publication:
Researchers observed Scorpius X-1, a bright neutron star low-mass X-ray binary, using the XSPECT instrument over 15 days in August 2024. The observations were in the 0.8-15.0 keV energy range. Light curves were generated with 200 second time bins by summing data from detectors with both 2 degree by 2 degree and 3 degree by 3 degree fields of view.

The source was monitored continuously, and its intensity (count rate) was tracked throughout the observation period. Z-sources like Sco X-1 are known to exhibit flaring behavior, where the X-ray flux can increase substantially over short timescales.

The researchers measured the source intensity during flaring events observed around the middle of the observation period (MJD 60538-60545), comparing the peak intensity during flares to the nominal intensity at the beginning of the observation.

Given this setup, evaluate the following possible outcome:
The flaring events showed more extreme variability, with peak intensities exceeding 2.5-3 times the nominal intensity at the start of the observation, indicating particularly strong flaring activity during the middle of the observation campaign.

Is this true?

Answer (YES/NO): NO